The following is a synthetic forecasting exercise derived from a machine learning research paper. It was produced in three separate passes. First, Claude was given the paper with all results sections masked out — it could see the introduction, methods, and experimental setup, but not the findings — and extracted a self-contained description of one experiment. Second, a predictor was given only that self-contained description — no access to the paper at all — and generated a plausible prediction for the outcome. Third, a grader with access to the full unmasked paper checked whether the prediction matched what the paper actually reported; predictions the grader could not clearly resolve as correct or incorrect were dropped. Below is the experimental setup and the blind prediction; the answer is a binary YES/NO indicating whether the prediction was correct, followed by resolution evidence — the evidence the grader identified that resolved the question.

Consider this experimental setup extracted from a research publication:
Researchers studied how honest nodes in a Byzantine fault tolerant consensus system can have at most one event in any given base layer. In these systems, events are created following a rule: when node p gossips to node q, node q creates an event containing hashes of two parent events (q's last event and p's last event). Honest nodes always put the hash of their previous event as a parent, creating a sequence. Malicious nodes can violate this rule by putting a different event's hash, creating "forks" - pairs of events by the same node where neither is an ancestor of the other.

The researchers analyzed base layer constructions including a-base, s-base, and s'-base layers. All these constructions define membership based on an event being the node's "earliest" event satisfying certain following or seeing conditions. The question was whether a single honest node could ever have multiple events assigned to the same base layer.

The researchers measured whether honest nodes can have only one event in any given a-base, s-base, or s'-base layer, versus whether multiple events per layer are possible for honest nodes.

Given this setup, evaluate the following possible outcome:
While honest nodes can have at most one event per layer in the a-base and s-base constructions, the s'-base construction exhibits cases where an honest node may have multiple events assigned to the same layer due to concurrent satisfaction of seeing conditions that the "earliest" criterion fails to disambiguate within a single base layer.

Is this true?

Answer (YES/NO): NO